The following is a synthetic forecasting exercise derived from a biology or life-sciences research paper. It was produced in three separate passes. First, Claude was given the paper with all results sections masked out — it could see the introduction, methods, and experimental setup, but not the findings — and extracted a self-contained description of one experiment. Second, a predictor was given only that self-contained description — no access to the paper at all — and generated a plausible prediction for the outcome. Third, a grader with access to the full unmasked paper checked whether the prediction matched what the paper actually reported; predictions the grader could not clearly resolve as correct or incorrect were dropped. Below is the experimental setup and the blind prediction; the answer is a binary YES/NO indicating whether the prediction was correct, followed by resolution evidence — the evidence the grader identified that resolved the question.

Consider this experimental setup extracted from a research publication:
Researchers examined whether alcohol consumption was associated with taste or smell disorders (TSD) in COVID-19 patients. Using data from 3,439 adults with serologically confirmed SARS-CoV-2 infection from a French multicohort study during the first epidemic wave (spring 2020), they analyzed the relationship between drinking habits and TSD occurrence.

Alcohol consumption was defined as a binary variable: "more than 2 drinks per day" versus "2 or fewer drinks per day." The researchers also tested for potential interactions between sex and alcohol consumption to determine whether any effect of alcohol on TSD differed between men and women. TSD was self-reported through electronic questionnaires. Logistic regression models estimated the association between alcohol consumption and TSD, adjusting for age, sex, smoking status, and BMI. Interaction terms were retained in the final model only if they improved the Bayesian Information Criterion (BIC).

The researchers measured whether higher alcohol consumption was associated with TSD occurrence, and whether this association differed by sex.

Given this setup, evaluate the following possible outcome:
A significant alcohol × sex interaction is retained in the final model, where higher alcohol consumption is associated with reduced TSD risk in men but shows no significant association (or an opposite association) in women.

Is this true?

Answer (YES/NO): NO